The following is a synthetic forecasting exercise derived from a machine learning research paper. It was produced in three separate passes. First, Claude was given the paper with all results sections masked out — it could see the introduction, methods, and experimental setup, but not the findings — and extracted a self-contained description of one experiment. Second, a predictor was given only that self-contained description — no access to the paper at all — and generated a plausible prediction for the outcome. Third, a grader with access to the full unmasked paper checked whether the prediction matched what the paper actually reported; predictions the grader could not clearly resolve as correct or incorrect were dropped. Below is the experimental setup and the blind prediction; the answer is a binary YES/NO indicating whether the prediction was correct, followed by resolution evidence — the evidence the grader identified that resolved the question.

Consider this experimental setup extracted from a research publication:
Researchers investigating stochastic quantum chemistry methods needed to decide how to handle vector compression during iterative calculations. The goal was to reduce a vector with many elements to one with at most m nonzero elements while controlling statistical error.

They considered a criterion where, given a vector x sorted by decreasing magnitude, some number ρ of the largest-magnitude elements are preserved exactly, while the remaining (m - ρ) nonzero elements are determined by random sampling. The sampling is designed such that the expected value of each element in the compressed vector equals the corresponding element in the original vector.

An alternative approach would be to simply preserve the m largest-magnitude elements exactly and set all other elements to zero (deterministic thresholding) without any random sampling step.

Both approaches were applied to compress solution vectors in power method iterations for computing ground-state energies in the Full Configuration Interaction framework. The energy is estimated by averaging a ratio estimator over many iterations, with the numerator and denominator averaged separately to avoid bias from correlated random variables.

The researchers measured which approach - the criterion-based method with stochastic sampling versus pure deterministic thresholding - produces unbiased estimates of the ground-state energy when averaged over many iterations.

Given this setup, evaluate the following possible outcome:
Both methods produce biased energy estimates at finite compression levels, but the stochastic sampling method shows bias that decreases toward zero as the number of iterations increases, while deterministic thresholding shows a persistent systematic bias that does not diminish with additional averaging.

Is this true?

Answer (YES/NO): NO